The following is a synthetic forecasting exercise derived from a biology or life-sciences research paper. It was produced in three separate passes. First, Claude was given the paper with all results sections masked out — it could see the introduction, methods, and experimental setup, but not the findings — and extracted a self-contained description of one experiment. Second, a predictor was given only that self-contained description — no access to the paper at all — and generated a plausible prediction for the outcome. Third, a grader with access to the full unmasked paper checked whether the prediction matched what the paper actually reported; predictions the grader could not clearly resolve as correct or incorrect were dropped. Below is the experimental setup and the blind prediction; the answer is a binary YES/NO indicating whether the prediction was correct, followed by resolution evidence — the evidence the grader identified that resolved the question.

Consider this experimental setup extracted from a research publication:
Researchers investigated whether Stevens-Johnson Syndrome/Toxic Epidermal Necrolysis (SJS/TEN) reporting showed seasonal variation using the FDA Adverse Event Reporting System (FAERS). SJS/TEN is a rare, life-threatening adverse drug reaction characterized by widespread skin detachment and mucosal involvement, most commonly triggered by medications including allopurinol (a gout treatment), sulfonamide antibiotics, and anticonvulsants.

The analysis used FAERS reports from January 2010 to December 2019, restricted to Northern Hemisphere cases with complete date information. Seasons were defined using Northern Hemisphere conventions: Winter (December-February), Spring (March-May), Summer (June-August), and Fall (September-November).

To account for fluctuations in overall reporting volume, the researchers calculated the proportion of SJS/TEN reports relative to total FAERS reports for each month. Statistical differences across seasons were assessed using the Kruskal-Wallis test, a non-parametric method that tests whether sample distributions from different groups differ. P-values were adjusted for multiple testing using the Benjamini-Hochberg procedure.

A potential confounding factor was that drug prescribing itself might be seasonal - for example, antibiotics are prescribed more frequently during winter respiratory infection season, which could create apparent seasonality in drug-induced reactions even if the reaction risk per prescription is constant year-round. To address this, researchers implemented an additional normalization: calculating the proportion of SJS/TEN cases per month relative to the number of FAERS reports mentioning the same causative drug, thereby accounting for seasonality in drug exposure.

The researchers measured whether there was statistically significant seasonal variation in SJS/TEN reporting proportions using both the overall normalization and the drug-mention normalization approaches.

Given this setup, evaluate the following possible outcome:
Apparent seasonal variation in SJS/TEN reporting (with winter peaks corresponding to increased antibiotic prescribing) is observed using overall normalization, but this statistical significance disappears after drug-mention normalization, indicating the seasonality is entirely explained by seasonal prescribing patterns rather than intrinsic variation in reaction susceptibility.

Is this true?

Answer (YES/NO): NO